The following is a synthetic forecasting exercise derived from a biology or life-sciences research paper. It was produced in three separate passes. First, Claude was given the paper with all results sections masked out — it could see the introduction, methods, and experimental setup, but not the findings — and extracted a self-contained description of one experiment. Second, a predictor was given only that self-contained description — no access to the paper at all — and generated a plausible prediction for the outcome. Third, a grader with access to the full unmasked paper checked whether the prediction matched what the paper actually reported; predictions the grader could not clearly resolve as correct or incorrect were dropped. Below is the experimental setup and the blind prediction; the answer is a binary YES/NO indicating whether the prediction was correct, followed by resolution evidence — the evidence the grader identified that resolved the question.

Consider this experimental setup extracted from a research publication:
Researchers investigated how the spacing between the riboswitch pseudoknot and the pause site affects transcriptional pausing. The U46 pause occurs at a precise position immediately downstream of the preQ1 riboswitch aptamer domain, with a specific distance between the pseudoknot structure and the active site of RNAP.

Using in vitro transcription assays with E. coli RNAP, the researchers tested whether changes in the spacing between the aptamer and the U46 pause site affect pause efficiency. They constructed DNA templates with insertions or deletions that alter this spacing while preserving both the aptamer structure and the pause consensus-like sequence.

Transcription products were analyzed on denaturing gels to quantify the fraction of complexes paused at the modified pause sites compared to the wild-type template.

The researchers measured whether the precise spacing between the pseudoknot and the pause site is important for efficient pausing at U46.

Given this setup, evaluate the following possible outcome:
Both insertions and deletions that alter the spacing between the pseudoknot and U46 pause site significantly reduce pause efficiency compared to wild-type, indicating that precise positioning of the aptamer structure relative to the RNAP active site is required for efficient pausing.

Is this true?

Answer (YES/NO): YES